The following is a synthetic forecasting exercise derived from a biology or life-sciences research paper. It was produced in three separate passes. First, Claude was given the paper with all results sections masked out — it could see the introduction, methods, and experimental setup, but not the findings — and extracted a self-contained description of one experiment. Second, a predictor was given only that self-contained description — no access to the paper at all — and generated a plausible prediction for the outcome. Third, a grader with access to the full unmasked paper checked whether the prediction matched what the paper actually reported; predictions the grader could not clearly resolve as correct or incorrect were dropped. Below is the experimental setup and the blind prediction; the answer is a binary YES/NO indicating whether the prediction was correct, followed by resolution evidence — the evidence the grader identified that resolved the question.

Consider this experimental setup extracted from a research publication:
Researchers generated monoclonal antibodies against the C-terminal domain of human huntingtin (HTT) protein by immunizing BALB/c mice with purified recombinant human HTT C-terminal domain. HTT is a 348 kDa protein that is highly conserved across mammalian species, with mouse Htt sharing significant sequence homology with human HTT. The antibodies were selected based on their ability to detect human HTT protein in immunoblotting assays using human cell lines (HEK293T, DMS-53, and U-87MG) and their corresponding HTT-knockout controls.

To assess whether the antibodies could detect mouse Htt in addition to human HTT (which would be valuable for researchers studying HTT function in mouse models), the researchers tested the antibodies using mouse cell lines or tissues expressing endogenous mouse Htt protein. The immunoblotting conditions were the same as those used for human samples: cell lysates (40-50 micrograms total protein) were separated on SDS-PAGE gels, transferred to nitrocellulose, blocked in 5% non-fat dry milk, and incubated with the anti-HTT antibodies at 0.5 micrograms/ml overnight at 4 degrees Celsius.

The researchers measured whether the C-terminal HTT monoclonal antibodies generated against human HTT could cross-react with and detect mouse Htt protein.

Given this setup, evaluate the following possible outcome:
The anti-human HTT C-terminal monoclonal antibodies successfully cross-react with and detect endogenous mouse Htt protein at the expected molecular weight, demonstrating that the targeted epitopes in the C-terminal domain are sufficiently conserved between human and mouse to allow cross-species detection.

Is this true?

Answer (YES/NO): NO